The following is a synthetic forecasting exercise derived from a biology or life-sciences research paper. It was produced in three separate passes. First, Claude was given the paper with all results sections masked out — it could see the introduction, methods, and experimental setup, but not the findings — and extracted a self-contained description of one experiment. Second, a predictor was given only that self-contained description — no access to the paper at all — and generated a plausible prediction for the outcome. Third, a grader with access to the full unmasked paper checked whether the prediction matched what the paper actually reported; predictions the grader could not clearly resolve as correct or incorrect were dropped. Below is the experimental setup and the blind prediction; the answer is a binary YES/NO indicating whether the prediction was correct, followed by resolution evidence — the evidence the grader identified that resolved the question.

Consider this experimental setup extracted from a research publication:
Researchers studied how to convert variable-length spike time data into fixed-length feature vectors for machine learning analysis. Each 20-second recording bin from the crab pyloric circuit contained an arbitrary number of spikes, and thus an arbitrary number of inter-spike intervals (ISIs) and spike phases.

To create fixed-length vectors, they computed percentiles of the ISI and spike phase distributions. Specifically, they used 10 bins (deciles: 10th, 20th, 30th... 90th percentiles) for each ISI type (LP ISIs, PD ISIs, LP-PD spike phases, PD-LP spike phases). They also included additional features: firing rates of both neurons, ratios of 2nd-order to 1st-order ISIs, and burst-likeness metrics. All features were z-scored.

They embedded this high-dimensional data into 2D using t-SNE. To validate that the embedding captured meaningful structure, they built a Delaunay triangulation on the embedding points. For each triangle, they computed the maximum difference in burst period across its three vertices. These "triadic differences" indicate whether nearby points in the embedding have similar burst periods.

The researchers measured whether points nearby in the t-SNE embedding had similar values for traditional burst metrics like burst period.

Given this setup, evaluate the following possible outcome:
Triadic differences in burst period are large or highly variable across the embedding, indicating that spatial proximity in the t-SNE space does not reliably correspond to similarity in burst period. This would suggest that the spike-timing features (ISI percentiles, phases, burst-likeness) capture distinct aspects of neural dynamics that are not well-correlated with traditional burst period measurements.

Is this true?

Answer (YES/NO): NO